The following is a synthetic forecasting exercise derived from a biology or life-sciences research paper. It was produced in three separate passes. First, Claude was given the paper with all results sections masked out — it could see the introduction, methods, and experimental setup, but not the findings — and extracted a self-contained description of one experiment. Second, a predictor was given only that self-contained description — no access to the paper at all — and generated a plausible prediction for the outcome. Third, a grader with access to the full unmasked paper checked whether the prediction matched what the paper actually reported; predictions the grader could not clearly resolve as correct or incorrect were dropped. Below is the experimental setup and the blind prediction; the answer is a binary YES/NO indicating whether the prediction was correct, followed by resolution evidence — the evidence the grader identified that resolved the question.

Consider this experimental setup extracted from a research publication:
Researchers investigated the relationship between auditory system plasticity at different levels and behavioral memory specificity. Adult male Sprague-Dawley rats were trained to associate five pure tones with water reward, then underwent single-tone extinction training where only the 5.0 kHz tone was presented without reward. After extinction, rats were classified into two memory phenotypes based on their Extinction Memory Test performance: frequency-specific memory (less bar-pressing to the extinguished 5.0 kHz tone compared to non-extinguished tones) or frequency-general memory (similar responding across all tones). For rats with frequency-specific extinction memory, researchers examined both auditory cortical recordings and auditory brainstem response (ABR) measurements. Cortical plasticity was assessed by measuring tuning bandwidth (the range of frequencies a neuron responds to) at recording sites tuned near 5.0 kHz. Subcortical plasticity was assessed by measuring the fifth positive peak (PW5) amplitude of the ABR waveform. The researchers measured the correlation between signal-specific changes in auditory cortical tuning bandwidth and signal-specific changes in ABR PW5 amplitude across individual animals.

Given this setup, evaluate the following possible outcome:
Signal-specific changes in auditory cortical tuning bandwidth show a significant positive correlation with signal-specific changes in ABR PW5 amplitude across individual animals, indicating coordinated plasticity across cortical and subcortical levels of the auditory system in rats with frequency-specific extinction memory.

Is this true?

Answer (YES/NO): YES